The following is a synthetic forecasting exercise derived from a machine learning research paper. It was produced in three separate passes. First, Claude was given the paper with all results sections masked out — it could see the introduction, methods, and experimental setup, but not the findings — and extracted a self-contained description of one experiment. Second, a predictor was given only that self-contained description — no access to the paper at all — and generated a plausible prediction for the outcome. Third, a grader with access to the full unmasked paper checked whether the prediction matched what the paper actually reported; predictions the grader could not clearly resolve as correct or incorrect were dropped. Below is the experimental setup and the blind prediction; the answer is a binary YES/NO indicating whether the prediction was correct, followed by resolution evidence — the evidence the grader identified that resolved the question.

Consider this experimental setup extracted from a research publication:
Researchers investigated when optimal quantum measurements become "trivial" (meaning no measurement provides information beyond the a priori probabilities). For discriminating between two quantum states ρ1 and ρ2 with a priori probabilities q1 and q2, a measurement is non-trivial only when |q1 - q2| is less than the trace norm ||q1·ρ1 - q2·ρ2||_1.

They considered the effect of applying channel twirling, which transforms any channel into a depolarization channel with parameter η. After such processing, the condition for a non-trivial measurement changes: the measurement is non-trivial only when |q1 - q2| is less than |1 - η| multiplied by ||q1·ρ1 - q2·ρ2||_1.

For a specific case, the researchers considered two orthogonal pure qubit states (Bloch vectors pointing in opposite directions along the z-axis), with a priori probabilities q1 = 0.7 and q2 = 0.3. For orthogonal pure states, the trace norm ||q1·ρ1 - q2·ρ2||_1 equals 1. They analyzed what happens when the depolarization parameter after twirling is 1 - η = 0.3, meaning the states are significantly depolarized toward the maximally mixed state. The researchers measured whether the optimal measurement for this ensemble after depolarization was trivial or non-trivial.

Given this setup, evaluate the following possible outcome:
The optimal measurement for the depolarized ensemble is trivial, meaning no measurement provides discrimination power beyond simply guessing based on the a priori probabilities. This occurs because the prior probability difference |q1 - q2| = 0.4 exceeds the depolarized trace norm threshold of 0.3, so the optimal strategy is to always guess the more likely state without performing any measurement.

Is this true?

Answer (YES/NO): YES